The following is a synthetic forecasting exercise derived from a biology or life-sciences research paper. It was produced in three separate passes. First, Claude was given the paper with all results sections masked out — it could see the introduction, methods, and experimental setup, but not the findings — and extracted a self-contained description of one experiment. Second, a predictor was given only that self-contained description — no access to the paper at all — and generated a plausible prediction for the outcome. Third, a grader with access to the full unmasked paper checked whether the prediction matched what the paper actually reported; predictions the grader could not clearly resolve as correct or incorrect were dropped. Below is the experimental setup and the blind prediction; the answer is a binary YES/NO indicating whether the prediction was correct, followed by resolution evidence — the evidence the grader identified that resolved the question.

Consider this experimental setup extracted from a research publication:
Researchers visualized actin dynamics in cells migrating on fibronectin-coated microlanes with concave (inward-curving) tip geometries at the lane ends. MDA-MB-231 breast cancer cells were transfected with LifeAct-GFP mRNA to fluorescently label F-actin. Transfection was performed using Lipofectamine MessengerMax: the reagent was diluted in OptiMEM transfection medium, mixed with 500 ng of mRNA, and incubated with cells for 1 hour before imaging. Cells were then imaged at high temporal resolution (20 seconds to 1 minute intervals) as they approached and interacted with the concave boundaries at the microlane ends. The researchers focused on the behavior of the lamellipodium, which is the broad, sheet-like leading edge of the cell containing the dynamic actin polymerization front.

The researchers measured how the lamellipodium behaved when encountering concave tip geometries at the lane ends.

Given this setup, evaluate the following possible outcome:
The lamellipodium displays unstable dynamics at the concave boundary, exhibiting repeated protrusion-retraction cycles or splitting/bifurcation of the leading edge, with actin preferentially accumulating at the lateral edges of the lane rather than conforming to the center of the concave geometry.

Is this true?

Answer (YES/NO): YES